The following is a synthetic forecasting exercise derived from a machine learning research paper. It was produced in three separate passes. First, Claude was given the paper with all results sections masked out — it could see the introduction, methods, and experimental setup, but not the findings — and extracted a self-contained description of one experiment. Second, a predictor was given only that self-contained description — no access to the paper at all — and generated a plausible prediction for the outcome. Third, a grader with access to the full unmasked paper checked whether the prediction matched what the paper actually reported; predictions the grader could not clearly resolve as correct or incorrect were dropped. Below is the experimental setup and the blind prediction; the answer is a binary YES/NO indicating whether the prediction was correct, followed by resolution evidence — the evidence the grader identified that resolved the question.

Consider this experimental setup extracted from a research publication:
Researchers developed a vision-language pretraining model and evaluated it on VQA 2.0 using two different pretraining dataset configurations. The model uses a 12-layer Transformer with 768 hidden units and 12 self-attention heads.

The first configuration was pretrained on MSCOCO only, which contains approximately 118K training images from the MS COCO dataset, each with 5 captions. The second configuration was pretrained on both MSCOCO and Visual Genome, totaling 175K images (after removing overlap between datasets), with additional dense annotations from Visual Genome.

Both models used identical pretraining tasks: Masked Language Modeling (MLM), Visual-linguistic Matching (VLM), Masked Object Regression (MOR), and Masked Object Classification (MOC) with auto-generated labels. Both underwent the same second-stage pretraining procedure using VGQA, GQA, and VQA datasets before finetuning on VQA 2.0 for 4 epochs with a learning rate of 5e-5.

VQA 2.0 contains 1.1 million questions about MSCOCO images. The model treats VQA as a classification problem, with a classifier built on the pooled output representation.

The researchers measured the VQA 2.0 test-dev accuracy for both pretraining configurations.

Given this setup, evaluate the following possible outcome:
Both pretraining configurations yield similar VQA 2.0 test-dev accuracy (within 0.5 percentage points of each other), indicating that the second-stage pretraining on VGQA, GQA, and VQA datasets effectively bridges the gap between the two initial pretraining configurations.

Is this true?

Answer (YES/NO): NO